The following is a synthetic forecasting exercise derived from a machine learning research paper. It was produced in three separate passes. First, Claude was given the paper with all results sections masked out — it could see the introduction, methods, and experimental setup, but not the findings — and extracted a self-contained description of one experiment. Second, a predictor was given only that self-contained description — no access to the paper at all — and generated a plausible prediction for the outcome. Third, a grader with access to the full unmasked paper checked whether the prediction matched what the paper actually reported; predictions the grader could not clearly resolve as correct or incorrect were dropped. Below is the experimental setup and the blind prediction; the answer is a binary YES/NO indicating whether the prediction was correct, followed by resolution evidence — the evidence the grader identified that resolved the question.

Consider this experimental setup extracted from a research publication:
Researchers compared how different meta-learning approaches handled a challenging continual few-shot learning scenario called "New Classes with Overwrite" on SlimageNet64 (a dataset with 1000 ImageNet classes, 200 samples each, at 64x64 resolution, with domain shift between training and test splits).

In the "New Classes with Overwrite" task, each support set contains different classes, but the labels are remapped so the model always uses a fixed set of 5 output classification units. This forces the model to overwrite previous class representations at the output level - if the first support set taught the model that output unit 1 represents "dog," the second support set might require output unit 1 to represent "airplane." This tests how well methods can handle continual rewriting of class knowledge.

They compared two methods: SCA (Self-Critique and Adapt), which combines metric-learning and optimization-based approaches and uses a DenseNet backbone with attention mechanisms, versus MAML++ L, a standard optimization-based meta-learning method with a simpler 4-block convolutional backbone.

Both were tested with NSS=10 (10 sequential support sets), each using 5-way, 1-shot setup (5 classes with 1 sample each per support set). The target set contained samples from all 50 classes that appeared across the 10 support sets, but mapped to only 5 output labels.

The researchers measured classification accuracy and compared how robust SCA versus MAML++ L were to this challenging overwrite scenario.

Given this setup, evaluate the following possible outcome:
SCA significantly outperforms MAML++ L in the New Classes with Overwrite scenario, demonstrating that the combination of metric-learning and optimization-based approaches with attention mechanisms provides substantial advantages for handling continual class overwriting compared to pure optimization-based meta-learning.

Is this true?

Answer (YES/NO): YES